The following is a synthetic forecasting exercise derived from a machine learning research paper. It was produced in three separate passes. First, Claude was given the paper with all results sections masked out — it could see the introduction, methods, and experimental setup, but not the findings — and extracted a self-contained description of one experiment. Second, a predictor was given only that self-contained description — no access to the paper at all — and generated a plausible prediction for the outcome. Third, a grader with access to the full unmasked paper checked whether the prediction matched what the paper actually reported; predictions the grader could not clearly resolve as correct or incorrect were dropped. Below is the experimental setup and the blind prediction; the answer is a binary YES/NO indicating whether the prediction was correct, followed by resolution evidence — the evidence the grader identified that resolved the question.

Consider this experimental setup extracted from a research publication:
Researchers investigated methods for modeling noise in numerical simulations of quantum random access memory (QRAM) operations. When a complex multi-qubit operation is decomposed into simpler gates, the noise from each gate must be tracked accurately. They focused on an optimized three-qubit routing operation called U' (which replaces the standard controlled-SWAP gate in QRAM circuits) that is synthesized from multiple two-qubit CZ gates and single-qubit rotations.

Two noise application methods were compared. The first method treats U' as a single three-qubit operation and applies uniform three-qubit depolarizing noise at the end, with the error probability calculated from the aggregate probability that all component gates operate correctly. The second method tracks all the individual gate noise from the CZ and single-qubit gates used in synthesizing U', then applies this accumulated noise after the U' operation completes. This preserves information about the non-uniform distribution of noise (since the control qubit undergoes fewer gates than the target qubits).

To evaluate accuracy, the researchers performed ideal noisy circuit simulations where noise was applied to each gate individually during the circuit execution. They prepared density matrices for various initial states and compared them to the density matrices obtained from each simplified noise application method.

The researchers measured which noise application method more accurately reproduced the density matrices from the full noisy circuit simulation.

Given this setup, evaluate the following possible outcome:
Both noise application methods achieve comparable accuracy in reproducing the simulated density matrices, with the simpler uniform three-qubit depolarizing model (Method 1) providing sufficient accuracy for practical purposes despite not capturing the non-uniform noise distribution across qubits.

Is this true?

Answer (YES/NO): NO